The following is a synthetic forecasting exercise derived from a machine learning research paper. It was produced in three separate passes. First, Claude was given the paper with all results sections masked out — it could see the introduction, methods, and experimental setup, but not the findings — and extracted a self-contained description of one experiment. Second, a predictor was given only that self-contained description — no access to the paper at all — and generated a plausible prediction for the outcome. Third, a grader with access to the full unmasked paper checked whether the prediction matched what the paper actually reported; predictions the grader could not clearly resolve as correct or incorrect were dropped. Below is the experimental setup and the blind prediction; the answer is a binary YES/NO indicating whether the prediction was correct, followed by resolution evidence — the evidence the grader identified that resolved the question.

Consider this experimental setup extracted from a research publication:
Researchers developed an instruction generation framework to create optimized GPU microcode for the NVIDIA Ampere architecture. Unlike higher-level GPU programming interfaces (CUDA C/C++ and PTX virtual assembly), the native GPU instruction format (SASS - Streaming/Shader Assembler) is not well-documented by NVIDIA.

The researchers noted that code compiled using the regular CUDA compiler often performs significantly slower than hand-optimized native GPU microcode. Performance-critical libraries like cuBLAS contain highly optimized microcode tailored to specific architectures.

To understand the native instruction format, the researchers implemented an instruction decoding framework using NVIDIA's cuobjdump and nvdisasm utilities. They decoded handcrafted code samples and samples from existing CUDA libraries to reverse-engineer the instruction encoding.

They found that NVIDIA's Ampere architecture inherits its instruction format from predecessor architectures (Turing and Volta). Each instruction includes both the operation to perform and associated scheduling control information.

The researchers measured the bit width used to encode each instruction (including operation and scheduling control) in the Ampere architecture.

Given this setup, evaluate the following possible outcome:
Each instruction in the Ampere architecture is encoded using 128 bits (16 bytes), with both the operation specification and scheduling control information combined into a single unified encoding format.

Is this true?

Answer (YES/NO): YES